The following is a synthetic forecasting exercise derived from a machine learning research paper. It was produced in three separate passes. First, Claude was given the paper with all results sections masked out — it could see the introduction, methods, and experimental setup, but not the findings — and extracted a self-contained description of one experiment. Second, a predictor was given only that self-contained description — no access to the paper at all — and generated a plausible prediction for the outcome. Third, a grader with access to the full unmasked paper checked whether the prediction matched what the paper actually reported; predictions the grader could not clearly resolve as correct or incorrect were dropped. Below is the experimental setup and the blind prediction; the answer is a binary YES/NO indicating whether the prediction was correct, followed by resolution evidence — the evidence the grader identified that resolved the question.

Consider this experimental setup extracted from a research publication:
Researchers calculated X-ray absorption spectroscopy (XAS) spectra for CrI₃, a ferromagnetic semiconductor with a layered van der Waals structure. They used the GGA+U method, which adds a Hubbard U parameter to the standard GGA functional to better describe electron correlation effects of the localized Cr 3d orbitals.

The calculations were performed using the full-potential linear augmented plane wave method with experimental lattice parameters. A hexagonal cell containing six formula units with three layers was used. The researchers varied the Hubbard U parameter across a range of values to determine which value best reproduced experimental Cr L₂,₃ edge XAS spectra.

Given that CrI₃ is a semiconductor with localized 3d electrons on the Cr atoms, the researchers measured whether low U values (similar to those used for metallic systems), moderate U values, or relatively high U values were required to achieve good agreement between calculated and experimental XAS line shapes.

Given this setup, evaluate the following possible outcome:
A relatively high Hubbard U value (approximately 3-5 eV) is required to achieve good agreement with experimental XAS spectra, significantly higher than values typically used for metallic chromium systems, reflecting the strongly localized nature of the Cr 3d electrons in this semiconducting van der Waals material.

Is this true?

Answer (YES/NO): NO